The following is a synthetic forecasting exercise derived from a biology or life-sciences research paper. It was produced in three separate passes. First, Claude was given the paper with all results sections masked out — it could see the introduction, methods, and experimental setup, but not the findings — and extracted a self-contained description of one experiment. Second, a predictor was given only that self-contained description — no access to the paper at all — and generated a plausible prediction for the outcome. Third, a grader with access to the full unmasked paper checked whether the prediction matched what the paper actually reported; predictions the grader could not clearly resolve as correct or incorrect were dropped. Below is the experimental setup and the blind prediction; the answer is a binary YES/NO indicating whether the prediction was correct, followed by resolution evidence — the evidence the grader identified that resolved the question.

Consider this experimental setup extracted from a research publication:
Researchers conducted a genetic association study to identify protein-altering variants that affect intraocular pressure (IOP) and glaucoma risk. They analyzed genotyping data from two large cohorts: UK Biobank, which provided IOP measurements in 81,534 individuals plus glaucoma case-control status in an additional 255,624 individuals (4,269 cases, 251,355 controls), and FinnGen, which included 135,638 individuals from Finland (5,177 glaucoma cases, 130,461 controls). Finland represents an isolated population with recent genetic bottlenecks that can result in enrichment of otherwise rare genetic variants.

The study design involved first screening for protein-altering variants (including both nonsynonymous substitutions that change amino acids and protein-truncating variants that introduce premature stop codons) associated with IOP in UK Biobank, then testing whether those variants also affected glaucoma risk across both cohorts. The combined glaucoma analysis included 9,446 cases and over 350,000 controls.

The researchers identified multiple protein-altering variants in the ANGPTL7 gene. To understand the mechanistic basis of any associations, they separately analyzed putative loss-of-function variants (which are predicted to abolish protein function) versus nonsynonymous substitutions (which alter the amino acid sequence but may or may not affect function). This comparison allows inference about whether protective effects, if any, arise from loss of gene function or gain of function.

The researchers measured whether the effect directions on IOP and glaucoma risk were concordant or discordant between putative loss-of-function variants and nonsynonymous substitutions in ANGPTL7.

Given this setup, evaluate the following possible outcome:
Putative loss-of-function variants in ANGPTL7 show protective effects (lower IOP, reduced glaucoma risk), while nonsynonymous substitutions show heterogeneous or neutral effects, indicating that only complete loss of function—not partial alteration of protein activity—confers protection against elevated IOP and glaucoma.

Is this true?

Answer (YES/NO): NO